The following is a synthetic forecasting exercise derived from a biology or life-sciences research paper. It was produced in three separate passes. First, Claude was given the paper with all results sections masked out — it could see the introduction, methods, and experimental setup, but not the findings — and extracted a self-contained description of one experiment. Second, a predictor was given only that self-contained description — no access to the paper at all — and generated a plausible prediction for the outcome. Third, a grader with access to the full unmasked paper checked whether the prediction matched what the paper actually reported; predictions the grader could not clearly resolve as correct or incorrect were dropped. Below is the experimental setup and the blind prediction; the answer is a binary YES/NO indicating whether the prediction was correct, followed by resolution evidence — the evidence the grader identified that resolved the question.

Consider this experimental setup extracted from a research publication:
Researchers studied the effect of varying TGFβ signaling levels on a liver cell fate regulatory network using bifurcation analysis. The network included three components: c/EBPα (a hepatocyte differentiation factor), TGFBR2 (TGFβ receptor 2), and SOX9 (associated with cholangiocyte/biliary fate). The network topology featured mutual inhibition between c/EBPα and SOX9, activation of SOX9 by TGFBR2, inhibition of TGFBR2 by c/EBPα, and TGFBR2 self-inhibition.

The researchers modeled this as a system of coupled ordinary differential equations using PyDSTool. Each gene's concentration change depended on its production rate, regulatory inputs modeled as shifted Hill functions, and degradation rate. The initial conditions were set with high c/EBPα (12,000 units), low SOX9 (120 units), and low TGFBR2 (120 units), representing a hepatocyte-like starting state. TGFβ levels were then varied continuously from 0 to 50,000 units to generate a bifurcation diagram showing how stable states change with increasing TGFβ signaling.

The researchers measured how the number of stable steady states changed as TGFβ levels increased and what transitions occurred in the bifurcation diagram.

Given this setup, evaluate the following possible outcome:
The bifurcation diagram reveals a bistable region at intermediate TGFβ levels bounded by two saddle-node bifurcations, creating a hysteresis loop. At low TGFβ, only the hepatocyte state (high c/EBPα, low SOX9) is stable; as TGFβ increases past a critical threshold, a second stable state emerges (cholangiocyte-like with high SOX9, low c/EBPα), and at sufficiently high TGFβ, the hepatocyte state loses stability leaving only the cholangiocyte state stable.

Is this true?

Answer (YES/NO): NO